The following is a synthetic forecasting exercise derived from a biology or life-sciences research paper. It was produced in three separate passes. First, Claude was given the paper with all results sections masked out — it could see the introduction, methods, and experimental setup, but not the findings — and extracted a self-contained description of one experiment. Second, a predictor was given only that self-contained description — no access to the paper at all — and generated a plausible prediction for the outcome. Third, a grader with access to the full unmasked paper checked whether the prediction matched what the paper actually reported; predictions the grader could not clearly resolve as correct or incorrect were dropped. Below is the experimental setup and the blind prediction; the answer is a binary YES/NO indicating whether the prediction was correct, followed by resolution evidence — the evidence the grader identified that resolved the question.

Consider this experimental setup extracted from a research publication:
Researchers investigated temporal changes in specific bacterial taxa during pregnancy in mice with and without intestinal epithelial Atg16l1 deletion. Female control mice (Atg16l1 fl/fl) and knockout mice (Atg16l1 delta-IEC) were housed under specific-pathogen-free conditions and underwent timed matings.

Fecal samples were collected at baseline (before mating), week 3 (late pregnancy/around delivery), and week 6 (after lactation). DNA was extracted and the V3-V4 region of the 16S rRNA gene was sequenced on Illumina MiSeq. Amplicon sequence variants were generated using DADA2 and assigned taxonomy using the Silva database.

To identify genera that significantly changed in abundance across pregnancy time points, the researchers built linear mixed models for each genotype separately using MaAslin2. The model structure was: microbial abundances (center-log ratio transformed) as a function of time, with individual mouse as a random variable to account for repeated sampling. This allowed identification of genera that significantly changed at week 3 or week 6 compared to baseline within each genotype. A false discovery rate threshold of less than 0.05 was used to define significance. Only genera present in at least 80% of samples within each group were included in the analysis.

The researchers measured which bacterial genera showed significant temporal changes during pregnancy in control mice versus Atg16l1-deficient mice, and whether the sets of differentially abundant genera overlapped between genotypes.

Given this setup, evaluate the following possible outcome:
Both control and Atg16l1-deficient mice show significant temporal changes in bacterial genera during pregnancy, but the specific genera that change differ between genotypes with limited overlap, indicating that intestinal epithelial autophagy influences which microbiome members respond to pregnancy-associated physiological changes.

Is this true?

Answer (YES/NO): NO